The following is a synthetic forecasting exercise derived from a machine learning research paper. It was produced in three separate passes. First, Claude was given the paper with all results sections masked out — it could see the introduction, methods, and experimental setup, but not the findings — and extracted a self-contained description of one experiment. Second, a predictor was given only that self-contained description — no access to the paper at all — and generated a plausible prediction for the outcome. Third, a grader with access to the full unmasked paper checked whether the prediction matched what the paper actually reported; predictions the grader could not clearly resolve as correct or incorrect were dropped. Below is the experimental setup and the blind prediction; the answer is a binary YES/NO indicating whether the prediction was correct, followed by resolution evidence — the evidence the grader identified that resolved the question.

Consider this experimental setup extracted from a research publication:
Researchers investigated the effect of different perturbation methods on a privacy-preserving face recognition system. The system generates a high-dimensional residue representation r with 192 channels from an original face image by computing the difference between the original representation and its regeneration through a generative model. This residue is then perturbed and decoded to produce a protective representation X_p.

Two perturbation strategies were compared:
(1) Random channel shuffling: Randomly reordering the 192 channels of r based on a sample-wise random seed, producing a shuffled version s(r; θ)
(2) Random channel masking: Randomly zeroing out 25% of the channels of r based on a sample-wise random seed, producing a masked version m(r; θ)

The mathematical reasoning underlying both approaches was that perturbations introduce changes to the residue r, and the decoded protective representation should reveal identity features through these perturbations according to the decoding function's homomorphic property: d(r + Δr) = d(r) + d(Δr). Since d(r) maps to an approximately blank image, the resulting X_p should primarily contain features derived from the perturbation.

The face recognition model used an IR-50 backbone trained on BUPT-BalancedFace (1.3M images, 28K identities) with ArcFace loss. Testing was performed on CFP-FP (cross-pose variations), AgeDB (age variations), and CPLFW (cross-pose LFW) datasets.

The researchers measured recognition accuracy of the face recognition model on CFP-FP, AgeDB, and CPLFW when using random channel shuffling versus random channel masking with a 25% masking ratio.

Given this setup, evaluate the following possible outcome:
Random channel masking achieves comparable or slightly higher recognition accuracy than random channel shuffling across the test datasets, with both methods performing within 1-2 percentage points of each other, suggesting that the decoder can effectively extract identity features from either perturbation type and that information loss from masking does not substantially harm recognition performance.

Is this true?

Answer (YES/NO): NO